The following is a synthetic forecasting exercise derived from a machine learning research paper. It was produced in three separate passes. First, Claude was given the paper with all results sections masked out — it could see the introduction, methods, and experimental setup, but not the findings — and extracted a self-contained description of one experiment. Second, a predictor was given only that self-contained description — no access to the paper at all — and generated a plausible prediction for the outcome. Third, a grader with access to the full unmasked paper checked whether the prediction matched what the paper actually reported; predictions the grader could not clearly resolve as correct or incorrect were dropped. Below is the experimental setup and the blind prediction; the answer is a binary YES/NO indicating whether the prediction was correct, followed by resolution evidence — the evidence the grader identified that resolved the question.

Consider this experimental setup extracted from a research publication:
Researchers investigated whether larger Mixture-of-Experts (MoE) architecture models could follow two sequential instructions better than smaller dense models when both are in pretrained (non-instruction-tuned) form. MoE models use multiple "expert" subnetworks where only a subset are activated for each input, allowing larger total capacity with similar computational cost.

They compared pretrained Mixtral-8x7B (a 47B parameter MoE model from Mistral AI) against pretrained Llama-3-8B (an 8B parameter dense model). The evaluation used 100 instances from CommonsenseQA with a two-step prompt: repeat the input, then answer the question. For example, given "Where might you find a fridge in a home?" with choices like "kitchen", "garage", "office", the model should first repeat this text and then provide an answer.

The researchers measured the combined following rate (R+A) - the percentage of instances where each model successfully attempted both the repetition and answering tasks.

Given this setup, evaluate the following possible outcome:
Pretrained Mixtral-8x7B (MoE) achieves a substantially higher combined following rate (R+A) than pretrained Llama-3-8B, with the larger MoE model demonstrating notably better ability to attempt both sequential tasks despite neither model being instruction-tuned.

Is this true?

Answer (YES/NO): YES